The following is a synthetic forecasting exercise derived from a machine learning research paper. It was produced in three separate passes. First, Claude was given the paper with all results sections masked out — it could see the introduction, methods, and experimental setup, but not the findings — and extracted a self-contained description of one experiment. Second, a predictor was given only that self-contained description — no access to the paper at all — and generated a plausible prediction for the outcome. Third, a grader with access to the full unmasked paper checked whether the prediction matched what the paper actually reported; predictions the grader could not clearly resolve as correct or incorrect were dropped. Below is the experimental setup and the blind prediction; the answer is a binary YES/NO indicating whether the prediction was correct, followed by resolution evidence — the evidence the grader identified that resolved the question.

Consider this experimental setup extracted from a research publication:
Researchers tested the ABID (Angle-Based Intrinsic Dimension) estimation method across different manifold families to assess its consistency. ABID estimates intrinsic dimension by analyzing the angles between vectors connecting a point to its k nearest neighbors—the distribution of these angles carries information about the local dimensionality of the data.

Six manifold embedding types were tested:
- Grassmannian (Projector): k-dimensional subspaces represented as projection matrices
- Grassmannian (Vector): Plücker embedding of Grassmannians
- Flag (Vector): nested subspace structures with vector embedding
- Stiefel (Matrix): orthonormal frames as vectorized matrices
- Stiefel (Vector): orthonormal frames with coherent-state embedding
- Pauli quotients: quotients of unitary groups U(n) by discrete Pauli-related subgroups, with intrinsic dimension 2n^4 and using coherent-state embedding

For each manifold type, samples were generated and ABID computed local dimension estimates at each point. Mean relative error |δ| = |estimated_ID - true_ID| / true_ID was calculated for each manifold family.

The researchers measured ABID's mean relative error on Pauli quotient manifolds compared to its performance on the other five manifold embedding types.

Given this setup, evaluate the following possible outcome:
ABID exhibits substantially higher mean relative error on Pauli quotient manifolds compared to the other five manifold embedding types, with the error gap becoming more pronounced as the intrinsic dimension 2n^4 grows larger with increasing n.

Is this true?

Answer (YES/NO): NO